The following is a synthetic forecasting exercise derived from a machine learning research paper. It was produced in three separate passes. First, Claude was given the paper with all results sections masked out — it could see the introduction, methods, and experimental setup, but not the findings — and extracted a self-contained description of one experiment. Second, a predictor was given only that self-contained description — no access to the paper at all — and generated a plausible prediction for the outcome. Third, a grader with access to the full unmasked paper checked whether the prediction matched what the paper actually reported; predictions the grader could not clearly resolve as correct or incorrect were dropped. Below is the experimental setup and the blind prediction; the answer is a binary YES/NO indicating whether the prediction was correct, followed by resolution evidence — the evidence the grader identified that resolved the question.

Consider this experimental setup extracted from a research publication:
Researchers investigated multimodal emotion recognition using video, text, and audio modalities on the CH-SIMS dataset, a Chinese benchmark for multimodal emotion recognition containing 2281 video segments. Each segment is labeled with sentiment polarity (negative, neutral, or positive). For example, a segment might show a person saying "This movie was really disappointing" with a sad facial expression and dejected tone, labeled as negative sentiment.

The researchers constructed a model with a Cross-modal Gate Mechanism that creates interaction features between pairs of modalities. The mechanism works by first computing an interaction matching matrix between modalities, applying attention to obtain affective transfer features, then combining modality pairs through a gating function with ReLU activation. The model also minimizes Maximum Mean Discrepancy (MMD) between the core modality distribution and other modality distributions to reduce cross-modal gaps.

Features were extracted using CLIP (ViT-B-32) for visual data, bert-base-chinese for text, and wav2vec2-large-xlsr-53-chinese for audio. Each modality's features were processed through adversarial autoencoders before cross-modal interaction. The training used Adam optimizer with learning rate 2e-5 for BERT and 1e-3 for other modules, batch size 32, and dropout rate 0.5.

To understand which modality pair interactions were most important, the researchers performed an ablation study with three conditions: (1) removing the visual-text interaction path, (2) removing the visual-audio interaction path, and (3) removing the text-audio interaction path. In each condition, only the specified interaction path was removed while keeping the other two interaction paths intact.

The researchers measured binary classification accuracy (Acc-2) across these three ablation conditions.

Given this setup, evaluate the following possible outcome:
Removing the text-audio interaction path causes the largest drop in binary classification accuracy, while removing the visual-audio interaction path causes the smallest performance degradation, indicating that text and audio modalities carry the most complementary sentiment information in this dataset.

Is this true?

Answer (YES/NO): NO